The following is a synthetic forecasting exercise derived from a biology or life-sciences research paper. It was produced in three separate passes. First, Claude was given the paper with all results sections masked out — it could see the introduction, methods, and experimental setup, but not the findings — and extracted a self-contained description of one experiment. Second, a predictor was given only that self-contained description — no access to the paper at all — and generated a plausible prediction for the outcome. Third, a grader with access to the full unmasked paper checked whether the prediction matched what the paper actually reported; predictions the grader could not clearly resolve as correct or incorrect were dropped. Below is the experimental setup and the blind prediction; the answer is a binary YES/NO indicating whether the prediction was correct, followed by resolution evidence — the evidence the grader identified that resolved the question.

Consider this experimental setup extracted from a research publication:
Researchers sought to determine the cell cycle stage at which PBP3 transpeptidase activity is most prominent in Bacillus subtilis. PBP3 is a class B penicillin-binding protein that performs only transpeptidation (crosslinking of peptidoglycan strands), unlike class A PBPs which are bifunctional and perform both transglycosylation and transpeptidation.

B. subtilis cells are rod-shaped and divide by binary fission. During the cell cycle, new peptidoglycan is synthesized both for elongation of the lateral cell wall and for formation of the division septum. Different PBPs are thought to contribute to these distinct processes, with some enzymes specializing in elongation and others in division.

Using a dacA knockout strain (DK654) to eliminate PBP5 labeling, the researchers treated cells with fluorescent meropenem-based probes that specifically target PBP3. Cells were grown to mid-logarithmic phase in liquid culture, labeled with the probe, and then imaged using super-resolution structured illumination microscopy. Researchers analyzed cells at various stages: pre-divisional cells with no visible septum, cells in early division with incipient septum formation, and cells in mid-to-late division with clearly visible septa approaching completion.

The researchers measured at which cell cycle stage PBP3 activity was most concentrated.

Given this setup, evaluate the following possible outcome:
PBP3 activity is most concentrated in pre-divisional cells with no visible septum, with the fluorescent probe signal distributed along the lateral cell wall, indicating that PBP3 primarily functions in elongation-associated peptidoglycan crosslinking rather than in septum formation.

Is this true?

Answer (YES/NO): NO